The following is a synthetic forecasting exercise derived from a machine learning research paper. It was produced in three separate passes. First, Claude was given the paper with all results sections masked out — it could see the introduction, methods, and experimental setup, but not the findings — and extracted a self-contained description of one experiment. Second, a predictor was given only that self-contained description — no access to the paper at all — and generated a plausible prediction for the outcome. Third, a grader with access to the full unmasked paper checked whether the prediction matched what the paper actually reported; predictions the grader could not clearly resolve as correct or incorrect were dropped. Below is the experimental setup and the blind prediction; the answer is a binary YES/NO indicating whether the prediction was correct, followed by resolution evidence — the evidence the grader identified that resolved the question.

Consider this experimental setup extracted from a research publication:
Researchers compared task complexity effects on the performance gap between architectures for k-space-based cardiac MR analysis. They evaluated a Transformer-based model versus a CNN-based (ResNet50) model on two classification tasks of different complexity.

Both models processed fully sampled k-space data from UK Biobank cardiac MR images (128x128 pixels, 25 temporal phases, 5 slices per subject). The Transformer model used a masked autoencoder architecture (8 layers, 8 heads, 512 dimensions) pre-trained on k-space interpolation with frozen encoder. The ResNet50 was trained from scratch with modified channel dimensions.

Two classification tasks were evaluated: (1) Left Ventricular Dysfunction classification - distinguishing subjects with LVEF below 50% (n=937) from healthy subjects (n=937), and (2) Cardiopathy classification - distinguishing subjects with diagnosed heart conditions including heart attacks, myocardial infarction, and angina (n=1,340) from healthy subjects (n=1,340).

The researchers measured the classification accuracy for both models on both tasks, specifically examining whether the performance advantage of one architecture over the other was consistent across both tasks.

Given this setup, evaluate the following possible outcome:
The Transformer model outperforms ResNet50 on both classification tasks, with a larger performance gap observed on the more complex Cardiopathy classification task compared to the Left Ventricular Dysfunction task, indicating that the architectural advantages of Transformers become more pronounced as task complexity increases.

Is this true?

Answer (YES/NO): NO